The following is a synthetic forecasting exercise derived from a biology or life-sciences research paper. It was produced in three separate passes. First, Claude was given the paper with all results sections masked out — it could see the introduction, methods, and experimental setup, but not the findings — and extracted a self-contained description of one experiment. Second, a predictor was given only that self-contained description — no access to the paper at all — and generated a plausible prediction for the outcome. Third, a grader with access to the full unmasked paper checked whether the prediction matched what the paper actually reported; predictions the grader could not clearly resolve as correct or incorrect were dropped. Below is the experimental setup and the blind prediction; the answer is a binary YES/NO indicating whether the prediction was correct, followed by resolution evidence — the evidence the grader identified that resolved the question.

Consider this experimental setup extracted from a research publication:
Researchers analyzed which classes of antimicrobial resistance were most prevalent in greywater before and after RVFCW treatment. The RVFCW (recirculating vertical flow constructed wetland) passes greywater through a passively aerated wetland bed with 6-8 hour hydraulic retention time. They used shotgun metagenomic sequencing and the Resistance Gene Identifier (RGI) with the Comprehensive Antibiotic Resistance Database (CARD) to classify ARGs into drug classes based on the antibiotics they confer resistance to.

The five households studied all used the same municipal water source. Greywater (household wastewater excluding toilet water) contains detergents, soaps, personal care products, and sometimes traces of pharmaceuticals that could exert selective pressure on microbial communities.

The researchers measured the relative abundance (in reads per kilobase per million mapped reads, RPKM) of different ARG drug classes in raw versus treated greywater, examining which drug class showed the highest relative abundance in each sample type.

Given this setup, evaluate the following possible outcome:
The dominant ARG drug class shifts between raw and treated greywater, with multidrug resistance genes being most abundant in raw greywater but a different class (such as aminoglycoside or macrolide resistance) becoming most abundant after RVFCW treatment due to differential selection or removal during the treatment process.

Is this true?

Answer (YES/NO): NO